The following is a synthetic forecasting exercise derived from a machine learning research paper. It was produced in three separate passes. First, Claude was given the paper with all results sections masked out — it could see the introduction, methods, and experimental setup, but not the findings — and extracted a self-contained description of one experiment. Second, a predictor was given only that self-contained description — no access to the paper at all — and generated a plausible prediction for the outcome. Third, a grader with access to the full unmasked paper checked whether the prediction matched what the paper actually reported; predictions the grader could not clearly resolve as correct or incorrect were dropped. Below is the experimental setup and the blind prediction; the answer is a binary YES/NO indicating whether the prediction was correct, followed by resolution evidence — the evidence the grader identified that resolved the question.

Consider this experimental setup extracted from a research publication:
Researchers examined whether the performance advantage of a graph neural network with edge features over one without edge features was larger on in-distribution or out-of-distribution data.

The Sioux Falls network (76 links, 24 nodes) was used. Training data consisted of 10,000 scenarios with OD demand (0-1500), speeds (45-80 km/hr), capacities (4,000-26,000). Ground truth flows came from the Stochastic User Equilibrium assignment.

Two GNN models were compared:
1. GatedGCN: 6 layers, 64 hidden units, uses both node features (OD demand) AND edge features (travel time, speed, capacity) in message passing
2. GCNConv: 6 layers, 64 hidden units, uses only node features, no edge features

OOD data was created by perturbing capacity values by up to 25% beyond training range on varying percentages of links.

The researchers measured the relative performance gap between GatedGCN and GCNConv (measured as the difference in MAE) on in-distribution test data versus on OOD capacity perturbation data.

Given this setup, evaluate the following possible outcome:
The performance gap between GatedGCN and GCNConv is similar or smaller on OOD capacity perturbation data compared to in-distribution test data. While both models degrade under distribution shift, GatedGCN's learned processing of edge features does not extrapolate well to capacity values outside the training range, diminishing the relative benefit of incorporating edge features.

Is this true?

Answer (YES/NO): NO